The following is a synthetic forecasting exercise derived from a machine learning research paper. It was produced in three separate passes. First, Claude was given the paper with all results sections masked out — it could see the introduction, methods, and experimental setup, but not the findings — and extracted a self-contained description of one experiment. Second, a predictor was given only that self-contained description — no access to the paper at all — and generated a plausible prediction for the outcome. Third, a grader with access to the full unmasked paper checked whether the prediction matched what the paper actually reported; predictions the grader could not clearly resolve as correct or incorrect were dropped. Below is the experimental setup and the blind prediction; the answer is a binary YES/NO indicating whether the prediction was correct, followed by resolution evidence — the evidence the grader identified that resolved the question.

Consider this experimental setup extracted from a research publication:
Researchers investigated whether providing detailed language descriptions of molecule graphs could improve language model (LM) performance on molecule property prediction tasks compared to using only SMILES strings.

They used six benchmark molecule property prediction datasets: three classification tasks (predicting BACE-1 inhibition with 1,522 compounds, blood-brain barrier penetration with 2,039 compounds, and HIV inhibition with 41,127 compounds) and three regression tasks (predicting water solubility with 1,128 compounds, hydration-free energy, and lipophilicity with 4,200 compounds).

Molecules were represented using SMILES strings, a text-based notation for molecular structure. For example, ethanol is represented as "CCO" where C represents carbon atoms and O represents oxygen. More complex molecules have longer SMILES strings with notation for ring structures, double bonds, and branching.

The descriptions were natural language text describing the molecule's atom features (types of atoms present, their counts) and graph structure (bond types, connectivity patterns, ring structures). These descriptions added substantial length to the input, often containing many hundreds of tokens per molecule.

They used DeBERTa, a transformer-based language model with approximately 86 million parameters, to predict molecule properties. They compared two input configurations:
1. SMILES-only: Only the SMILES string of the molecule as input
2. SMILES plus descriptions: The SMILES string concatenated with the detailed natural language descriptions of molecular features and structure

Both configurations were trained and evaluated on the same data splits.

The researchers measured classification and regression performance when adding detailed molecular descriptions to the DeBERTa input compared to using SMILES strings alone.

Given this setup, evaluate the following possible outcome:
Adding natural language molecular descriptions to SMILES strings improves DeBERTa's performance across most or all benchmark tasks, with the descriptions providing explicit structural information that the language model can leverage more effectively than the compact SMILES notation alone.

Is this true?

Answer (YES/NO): NO